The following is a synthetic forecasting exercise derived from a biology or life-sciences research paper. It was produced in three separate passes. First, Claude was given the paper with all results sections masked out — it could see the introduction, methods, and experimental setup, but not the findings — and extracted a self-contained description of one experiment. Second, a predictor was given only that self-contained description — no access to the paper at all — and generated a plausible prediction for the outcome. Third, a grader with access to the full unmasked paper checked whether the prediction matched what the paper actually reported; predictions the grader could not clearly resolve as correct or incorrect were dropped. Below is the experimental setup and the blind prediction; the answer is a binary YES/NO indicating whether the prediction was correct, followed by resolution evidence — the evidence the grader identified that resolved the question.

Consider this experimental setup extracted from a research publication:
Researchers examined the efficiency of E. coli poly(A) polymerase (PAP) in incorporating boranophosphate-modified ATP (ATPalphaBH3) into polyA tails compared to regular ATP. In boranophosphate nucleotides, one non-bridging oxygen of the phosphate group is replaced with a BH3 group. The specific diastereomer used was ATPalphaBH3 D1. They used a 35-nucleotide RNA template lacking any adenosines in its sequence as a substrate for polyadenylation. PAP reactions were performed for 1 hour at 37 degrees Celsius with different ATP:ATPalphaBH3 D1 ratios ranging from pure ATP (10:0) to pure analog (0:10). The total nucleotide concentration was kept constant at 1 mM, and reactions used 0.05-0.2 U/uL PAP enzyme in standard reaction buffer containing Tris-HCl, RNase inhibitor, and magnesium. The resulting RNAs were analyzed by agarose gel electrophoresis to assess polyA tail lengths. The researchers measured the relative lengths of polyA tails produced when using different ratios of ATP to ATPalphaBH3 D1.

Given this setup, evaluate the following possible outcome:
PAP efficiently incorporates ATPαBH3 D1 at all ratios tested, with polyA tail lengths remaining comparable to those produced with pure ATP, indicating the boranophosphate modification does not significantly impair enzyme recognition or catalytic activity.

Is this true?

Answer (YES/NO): NO